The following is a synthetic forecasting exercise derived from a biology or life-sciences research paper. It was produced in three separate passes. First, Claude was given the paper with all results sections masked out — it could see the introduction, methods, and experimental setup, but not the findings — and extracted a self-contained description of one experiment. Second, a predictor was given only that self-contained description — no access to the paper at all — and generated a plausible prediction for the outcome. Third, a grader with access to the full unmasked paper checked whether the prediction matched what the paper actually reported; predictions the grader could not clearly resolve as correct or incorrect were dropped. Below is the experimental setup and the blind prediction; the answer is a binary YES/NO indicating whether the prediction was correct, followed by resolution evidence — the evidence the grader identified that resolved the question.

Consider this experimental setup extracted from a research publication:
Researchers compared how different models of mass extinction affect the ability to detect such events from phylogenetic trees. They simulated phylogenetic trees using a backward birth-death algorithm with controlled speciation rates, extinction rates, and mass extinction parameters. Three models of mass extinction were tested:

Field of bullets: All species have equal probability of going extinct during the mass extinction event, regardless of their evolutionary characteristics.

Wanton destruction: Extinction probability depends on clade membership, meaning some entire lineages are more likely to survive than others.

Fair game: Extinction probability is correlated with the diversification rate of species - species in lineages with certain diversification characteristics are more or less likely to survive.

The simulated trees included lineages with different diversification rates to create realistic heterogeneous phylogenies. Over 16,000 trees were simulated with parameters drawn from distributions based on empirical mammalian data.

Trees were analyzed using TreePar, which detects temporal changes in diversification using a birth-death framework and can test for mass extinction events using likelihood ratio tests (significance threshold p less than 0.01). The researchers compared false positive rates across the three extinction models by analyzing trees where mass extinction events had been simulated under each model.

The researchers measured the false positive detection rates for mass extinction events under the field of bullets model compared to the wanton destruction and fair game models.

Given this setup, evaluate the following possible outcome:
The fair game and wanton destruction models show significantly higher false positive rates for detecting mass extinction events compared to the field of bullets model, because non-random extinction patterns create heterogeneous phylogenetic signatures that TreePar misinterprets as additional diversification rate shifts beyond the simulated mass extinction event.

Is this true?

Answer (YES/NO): YES